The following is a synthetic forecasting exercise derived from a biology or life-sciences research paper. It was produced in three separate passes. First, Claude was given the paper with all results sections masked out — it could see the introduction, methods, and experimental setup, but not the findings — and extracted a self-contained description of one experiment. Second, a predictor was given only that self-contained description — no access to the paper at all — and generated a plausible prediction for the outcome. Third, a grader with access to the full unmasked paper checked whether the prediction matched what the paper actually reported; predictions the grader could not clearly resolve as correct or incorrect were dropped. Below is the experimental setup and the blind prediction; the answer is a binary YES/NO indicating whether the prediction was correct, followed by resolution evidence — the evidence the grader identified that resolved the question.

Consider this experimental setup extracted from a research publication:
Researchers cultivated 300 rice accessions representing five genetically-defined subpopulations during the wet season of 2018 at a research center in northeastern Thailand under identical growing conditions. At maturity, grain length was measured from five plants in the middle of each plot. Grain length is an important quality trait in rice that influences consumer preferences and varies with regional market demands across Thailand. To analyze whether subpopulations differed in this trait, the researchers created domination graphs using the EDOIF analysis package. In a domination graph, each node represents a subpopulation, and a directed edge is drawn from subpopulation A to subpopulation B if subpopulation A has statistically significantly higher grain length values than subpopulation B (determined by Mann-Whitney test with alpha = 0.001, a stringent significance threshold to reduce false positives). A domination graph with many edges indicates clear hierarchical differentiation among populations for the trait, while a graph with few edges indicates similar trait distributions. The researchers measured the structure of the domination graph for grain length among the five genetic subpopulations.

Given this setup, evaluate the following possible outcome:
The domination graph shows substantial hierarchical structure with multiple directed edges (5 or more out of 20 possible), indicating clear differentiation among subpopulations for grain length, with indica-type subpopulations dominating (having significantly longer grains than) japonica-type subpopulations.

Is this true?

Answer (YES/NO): NO